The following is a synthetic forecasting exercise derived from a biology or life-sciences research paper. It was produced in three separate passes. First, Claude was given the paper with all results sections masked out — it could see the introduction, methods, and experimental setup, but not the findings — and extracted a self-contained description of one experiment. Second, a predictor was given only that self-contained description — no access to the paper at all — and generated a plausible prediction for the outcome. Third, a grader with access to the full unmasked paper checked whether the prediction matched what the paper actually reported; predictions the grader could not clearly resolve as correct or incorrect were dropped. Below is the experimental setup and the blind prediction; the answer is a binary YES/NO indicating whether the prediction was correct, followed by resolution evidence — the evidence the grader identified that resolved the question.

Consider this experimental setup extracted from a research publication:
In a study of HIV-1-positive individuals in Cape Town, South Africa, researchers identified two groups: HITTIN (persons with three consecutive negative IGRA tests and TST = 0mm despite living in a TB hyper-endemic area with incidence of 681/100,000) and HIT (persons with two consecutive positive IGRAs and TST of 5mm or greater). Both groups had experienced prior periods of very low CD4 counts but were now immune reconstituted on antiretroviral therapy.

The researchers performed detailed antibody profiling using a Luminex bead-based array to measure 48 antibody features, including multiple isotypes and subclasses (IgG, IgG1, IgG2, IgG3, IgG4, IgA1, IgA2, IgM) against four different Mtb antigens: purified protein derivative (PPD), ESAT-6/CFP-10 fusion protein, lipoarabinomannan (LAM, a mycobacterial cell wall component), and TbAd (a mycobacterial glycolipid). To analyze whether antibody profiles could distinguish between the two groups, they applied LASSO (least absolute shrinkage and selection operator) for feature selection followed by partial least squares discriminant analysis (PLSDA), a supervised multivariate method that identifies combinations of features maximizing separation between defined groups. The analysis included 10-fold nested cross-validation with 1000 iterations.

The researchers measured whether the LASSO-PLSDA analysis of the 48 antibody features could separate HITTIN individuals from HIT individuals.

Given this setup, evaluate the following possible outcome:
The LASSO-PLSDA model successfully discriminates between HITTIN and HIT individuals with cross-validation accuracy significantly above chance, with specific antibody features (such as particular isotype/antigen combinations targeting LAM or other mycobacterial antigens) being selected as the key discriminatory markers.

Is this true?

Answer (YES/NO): NO